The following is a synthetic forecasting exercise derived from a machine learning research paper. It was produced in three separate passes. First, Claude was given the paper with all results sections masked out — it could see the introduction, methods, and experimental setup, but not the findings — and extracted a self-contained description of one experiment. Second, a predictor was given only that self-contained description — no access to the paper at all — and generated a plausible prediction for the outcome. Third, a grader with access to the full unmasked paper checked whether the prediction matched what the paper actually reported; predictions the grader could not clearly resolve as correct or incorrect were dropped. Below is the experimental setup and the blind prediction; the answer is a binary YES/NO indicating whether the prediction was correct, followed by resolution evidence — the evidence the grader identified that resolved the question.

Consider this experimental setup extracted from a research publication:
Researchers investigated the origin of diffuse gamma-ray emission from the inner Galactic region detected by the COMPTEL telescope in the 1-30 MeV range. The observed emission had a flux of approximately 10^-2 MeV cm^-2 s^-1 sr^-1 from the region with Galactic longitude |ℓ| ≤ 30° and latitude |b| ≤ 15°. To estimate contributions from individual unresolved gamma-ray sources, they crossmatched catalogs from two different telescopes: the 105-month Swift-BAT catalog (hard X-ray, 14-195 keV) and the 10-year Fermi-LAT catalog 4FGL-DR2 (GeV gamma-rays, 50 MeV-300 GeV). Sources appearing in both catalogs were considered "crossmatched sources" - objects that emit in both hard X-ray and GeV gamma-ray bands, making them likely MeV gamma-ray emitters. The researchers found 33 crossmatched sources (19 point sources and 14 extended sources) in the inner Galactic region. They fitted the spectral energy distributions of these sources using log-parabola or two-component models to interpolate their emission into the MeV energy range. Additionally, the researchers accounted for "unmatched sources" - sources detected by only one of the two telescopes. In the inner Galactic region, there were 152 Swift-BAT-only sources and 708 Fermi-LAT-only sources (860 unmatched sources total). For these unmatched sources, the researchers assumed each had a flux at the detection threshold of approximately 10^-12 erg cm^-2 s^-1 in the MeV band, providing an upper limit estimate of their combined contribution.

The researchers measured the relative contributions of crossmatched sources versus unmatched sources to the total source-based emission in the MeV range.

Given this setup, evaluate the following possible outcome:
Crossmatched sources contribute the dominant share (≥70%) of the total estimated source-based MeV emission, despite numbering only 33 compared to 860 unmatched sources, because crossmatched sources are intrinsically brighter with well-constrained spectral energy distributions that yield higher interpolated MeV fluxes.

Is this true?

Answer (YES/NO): NO